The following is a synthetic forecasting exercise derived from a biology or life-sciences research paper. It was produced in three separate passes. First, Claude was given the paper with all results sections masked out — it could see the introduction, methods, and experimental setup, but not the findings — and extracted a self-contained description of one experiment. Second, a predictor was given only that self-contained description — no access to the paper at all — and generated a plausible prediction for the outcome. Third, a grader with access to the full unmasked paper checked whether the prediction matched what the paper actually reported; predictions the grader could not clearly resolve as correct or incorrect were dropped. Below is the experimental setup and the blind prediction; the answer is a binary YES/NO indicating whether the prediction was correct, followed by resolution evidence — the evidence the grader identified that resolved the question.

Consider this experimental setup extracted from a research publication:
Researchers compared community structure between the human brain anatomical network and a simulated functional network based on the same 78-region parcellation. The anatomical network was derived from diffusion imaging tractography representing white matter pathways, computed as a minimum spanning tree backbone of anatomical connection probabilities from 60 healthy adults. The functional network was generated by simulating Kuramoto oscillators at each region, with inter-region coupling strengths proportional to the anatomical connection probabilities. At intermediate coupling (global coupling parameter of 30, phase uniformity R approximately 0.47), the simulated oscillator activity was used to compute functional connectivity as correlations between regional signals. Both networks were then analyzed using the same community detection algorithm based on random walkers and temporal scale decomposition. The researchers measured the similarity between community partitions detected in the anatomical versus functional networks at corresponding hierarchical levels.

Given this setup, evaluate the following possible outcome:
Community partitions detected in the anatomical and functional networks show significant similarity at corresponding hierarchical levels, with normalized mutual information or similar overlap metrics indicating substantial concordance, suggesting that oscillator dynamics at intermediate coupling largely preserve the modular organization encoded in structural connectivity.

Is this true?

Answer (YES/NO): YES